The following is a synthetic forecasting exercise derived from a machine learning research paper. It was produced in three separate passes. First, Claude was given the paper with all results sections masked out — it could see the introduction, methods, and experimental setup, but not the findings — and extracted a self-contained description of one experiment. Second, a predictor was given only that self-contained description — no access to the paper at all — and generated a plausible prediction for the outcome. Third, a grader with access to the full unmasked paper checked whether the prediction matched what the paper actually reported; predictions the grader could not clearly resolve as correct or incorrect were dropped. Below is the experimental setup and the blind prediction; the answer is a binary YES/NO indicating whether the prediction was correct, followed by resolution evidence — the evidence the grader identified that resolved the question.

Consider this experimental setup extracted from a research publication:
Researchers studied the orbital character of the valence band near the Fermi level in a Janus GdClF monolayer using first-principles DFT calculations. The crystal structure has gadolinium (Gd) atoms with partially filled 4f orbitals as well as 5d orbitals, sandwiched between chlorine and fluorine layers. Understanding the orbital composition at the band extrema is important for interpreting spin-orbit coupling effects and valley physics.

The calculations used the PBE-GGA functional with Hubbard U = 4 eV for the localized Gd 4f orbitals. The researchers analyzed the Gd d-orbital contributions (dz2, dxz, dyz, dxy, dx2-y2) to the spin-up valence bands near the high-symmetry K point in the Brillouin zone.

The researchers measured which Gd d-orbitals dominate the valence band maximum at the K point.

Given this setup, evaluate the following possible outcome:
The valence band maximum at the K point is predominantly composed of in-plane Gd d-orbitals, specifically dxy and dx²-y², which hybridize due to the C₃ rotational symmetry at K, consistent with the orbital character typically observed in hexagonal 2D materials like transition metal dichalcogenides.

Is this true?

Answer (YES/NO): YES